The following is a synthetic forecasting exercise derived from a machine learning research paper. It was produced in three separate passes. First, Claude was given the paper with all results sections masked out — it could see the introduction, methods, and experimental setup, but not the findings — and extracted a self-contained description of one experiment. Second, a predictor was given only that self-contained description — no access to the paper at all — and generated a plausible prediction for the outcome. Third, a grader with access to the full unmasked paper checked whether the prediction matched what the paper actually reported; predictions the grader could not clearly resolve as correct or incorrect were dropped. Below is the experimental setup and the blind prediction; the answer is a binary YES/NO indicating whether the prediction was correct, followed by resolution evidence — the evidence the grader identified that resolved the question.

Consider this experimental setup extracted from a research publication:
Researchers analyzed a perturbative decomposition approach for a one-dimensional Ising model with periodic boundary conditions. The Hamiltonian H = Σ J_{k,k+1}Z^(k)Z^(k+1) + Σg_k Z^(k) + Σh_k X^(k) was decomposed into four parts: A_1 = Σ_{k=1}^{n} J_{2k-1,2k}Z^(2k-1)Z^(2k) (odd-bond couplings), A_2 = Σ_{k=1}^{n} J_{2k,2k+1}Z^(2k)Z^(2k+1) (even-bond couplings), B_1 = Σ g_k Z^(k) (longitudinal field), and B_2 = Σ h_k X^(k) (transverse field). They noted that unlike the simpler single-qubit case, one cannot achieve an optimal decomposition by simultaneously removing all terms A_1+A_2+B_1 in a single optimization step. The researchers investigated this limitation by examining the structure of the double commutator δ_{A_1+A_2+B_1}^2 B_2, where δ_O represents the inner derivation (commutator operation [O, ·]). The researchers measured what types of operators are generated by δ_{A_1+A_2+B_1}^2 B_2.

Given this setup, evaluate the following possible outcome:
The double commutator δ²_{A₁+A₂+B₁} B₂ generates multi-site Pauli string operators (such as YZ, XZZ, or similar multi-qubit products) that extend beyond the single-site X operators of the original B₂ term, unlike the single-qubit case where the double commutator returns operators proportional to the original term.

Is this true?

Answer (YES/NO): YES